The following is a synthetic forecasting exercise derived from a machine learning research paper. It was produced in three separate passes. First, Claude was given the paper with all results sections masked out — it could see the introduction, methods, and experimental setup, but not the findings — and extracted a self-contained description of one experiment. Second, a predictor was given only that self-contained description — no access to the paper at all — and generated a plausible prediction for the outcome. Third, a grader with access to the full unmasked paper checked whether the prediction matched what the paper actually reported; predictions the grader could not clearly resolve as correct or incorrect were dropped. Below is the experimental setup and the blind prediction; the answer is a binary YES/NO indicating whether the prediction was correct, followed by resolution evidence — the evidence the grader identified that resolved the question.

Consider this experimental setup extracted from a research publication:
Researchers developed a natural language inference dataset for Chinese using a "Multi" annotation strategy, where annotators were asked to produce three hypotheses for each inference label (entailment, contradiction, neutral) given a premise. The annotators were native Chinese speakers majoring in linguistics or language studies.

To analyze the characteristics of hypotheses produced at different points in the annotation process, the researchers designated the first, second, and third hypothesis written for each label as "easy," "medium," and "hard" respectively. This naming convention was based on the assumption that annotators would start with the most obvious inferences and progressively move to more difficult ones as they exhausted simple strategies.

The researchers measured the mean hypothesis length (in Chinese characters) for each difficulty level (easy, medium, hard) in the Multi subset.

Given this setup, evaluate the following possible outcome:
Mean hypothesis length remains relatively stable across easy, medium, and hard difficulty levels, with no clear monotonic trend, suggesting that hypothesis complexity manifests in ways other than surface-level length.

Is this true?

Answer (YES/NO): NO